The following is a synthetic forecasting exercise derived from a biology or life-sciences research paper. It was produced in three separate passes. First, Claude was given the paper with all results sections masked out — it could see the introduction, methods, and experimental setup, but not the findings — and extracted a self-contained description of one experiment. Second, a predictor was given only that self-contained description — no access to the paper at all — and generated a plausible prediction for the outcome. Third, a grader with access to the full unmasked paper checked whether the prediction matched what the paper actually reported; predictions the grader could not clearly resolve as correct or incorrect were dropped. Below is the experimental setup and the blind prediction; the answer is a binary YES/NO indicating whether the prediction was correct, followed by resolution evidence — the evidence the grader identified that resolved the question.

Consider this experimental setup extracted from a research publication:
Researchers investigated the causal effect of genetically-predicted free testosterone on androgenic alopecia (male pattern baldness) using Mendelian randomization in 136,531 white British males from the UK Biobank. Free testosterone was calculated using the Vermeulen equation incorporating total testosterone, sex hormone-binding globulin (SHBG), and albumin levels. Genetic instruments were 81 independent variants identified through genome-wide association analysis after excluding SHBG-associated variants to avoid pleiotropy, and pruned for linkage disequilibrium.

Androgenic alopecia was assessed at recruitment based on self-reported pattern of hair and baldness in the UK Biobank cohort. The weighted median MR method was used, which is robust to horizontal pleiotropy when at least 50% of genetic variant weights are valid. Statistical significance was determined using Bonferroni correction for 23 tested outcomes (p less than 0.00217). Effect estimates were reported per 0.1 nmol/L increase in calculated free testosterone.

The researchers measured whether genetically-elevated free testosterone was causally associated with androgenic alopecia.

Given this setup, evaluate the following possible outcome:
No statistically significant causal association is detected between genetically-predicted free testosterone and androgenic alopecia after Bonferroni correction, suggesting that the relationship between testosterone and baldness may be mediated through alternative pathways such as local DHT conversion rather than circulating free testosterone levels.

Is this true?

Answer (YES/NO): NO